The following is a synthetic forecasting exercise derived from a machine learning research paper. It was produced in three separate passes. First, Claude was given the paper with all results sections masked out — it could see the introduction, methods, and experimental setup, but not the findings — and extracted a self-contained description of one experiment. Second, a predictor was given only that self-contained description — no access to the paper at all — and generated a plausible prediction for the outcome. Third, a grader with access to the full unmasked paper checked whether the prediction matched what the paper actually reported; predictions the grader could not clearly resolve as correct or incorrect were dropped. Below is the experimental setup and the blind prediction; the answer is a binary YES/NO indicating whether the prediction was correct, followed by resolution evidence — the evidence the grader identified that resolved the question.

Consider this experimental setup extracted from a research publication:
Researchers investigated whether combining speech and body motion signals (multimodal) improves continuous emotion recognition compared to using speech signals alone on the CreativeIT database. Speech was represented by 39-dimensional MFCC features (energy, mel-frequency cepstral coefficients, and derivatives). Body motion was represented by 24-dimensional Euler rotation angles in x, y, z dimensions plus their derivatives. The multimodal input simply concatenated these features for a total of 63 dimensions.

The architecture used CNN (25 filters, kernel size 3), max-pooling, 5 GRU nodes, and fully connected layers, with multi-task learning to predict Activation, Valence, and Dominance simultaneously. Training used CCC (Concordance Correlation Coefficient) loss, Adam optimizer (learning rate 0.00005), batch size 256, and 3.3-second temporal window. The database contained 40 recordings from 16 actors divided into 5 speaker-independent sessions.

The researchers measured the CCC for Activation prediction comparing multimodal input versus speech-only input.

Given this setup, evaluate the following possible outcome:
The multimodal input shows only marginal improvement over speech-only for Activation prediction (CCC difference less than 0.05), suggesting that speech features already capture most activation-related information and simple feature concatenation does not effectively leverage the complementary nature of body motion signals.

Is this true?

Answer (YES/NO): YES